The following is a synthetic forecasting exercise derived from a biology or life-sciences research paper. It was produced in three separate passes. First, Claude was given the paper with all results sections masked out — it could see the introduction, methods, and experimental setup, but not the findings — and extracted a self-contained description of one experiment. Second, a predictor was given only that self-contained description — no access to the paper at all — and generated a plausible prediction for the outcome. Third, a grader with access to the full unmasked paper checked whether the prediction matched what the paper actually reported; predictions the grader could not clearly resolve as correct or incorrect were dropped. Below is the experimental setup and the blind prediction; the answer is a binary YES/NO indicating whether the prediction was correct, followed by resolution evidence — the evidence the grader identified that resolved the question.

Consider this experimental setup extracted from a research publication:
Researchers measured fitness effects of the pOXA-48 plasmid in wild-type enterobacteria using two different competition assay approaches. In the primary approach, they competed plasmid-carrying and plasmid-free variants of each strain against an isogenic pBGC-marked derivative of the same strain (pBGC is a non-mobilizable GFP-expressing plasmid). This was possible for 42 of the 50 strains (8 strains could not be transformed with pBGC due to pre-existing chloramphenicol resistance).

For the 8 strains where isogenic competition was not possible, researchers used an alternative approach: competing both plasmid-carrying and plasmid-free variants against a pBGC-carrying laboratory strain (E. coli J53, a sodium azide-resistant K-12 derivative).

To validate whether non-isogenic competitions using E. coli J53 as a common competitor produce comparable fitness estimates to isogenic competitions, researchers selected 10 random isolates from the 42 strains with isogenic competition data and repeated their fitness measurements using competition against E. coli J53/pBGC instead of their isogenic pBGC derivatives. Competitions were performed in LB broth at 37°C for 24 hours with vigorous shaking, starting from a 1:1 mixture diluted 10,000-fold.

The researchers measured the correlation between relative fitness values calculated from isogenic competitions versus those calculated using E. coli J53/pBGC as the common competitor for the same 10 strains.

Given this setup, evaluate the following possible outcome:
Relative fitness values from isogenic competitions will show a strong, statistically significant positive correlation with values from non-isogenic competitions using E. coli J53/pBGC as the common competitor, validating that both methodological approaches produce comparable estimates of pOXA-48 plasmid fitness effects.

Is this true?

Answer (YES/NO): YES